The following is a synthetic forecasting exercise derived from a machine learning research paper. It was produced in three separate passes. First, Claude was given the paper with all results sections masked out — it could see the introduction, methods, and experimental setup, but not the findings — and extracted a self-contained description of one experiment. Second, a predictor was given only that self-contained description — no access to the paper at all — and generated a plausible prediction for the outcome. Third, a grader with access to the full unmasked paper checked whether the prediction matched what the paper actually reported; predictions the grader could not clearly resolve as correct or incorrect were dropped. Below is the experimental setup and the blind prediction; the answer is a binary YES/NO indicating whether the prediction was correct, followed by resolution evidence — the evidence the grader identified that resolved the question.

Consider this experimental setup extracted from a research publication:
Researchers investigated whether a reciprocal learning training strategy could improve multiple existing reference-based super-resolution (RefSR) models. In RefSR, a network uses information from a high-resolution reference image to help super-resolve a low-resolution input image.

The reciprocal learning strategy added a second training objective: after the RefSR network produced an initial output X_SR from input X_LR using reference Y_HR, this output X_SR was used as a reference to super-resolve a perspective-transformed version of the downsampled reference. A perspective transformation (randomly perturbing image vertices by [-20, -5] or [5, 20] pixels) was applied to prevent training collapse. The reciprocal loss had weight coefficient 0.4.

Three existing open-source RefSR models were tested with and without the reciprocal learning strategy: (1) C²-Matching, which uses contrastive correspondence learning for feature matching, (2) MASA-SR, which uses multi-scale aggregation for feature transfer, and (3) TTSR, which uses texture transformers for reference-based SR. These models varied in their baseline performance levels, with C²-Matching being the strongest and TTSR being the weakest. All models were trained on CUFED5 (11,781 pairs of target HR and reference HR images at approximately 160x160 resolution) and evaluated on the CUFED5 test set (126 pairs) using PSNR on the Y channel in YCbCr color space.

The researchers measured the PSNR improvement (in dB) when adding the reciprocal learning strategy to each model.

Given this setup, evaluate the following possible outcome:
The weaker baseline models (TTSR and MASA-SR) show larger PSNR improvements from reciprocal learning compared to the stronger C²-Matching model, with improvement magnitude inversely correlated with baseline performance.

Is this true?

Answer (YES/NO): NO